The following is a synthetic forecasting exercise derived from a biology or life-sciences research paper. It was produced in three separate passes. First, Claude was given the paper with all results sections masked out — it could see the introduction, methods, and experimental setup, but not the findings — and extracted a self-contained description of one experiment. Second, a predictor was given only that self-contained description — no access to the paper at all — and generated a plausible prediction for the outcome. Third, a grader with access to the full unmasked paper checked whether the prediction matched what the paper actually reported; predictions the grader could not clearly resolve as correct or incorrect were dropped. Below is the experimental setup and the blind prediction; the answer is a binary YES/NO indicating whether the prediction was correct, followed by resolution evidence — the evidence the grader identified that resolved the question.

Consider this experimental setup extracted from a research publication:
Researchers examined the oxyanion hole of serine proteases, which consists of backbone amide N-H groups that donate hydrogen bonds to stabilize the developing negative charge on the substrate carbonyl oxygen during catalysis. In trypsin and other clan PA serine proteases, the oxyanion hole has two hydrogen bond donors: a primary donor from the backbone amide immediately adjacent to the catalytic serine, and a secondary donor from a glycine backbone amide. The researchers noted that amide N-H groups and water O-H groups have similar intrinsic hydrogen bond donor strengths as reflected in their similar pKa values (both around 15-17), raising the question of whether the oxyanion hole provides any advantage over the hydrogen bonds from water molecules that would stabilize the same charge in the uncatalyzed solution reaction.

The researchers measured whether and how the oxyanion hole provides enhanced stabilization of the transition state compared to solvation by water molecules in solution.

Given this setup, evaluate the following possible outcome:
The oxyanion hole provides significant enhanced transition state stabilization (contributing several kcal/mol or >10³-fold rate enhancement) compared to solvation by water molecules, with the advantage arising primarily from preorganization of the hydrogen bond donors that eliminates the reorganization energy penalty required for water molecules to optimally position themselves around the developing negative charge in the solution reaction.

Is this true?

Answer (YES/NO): NO